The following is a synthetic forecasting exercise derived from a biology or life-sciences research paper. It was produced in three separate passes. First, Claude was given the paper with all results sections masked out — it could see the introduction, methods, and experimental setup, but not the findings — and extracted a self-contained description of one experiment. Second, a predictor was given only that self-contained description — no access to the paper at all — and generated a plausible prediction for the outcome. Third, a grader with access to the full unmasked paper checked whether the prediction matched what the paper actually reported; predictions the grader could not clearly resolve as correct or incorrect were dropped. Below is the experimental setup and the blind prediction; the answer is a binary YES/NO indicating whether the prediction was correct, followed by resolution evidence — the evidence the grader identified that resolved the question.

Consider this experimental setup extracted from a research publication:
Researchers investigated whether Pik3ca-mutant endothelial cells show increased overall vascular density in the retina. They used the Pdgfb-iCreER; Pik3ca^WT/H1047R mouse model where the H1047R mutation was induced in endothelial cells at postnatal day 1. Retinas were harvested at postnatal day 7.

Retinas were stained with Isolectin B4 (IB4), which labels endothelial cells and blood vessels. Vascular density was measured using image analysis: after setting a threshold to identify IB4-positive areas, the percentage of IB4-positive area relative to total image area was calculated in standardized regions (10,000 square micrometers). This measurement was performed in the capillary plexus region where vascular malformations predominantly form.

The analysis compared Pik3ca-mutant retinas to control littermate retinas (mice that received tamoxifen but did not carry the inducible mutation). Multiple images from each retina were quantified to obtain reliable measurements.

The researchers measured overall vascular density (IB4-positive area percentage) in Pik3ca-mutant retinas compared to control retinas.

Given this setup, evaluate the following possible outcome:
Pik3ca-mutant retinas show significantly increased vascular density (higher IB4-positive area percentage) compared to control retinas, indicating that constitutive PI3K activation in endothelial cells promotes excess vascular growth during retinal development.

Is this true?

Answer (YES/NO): YES